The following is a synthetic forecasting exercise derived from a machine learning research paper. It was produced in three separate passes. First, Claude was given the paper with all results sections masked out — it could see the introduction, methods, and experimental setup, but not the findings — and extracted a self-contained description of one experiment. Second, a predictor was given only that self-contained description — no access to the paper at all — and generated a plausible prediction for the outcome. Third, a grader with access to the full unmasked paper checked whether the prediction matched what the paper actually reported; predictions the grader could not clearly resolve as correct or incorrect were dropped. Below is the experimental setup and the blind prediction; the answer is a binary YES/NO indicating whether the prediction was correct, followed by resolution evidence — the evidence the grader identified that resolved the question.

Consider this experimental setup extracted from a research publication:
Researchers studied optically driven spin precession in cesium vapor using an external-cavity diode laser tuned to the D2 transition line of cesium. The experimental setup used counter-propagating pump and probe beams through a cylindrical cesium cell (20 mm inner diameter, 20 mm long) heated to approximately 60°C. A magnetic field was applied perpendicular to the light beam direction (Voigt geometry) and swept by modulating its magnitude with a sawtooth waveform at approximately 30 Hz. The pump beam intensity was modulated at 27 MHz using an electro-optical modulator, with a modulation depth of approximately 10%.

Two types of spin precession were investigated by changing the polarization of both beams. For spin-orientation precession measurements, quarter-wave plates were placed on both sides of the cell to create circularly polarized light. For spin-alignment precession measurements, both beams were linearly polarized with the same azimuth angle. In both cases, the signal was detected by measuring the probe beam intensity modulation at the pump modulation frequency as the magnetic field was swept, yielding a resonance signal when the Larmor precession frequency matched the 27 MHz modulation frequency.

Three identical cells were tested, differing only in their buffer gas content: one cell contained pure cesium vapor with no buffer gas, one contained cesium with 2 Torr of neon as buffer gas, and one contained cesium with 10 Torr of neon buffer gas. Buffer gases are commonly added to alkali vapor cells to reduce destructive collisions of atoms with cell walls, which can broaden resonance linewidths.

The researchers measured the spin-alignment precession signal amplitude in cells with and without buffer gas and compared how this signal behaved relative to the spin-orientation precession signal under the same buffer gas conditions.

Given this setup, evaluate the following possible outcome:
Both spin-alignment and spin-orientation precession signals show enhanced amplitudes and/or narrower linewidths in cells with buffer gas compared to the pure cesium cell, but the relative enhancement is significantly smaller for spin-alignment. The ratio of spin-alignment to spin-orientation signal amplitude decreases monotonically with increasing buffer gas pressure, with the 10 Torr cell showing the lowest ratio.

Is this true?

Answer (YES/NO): NO